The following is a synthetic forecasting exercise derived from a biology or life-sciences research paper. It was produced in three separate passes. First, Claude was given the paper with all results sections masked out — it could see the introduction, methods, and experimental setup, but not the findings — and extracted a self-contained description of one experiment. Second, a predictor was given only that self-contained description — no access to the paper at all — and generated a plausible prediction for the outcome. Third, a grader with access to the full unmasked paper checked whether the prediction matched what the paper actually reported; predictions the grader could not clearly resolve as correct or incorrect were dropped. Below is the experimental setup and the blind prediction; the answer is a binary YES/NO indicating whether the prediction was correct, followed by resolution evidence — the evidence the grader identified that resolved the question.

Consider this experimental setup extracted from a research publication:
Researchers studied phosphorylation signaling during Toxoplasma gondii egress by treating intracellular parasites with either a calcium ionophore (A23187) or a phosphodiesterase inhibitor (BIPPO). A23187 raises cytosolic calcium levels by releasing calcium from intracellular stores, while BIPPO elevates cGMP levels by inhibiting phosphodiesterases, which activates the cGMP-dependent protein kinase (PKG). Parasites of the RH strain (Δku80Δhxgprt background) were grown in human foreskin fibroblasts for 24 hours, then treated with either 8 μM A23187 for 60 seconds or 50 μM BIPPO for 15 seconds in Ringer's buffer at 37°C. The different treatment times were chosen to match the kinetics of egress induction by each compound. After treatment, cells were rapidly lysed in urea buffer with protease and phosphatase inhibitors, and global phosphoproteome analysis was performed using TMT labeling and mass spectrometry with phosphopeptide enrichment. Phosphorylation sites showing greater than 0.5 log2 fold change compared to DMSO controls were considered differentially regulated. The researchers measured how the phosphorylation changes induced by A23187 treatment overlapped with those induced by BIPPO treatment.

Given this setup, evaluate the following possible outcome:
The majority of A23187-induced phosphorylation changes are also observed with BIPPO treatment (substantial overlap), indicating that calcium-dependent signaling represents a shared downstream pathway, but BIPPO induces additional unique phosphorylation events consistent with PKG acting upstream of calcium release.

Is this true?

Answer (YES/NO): NO